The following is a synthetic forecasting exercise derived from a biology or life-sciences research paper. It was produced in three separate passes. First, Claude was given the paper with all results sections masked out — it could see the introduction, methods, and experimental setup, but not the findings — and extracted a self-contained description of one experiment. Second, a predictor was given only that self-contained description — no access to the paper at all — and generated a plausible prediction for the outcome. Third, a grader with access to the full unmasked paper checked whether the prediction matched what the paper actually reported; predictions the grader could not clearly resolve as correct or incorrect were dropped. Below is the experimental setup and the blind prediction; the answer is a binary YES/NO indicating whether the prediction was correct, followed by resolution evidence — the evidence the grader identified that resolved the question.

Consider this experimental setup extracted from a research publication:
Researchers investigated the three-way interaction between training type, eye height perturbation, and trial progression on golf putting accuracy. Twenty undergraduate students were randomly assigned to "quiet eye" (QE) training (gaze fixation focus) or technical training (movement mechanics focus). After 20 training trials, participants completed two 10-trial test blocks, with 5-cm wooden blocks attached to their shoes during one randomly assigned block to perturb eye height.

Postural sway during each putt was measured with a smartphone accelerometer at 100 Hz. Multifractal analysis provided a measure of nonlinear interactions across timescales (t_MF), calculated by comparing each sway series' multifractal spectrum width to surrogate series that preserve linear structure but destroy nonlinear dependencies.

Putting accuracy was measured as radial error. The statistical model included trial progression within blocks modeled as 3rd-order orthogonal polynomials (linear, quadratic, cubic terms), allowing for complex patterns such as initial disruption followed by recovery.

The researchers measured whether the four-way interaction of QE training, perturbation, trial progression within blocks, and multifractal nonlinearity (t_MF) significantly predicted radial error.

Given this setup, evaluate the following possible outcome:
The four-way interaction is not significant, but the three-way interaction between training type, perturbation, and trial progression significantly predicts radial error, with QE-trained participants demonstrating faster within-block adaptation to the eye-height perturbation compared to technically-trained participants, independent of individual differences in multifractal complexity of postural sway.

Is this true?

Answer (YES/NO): NO